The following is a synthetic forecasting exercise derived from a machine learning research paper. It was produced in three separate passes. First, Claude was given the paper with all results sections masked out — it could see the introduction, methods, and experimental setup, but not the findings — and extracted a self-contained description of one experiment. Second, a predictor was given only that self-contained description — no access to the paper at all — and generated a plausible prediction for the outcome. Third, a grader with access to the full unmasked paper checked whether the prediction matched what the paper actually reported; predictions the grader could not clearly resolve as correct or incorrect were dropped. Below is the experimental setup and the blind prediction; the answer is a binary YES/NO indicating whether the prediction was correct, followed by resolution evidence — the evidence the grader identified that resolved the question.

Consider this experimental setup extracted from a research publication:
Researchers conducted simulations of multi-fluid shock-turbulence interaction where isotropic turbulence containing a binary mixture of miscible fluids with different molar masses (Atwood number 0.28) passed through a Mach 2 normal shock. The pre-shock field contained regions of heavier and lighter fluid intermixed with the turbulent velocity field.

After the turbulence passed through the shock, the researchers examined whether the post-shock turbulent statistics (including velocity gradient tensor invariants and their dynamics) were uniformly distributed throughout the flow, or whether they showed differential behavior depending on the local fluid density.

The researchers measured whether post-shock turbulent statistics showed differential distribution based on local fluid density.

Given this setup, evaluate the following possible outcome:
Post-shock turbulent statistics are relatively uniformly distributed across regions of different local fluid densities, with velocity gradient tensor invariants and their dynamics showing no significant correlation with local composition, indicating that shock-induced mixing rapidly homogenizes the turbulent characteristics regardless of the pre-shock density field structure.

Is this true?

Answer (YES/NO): NO